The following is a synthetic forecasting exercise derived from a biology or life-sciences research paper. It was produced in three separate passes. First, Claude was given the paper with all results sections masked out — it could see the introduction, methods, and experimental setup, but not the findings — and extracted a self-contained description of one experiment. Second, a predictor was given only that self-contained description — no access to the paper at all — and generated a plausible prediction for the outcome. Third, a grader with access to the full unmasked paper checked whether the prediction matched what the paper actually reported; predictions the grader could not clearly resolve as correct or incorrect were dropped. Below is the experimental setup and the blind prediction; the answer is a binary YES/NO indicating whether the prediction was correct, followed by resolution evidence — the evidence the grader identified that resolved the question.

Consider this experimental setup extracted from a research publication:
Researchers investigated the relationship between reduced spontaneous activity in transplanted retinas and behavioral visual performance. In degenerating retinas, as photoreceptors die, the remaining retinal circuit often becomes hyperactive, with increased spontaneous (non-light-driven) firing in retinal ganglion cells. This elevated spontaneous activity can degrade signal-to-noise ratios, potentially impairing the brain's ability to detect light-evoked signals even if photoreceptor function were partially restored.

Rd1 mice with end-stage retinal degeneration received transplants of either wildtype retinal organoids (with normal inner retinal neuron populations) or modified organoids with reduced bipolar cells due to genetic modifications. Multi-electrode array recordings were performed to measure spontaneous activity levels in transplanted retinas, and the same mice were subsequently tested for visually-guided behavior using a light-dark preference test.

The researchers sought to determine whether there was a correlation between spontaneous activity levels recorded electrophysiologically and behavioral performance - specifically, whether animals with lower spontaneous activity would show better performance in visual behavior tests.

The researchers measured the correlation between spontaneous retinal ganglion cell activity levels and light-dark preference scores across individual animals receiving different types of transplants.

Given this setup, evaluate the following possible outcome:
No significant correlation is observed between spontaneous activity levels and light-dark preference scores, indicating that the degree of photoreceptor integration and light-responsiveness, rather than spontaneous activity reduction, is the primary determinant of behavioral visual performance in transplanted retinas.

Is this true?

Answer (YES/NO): NO